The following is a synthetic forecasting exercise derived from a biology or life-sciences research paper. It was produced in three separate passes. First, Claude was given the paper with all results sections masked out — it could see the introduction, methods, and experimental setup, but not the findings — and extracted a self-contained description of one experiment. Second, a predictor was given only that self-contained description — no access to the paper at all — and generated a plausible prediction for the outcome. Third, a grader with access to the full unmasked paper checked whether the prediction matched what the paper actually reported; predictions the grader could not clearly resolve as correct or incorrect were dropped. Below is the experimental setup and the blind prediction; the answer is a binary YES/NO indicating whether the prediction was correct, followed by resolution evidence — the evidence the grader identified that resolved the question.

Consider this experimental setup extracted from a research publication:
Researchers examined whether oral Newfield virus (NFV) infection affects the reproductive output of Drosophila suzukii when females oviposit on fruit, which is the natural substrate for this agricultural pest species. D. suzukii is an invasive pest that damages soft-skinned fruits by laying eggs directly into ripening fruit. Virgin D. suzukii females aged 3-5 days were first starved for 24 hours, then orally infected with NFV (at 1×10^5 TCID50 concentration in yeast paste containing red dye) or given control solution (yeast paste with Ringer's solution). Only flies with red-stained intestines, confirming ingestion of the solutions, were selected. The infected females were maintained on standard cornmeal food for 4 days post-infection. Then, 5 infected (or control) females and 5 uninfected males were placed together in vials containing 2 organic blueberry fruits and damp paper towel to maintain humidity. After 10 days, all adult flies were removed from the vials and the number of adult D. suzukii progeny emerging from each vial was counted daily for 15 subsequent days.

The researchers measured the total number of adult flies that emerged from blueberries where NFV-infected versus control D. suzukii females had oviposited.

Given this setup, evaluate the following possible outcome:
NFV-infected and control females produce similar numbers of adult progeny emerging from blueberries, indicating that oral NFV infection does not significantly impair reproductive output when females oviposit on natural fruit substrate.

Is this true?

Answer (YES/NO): NO